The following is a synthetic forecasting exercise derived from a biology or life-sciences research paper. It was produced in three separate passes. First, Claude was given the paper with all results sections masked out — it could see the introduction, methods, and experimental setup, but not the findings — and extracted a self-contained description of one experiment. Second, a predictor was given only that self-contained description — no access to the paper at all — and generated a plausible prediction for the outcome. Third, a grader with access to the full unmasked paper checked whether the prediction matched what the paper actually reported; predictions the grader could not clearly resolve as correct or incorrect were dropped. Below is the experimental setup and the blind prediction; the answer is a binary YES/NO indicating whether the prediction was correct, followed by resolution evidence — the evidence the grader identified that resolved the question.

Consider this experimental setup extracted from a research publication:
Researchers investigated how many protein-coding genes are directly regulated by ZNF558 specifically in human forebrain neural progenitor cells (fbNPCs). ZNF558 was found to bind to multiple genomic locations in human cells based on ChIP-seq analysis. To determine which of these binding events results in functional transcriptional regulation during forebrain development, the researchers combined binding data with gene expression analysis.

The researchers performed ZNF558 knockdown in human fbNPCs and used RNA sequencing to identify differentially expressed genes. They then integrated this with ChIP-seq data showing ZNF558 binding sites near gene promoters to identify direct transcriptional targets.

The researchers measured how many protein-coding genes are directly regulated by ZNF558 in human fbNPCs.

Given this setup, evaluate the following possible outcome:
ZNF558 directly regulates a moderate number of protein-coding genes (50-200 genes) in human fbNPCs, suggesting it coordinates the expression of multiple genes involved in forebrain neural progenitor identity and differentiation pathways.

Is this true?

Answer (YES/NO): NO